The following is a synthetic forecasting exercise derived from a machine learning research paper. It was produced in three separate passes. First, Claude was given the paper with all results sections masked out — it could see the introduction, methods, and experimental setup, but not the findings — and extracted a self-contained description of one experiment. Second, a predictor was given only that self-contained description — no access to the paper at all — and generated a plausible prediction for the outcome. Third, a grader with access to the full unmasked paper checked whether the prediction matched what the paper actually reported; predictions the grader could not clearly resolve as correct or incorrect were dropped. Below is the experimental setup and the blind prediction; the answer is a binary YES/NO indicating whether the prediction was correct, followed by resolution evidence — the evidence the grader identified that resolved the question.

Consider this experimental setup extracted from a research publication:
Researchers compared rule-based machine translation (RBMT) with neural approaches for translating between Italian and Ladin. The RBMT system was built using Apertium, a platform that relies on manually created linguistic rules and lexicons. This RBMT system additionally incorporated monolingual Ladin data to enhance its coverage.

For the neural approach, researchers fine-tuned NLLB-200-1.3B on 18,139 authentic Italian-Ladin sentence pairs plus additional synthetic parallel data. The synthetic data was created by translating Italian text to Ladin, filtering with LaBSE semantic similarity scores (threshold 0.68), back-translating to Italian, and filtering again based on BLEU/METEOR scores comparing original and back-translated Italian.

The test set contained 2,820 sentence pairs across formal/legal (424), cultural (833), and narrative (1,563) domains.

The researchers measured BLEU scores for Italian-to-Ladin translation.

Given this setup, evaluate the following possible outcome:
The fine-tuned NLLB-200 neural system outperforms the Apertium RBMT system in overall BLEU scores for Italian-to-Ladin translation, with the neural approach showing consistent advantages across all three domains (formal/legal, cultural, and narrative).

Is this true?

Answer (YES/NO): NO